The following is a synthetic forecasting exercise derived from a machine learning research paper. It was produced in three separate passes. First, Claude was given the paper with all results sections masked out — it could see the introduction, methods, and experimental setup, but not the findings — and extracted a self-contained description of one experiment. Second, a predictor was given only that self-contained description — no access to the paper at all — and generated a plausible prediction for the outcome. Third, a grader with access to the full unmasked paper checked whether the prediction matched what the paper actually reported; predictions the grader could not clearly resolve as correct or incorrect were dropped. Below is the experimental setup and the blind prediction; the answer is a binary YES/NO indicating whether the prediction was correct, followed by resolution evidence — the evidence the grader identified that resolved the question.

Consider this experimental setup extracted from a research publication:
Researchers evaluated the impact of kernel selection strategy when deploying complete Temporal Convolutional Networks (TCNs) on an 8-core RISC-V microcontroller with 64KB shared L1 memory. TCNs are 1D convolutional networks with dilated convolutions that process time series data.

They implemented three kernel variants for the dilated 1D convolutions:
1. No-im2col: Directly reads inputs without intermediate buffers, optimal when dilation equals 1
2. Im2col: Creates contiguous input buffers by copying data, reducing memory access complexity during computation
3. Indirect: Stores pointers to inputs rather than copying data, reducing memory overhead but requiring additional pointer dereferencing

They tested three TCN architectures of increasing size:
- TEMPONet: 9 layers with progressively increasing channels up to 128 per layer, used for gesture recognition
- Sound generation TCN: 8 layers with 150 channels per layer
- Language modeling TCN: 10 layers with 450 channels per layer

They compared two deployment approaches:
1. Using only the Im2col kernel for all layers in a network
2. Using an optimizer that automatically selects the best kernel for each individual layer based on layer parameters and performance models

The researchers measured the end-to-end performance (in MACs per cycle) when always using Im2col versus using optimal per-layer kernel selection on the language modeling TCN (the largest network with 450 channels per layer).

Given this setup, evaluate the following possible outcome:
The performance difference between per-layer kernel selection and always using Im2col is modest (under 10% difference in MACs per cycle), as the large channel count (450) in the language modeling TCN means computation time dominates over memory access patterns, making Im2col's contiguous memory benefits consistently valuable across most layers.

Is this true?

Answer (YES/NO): NO